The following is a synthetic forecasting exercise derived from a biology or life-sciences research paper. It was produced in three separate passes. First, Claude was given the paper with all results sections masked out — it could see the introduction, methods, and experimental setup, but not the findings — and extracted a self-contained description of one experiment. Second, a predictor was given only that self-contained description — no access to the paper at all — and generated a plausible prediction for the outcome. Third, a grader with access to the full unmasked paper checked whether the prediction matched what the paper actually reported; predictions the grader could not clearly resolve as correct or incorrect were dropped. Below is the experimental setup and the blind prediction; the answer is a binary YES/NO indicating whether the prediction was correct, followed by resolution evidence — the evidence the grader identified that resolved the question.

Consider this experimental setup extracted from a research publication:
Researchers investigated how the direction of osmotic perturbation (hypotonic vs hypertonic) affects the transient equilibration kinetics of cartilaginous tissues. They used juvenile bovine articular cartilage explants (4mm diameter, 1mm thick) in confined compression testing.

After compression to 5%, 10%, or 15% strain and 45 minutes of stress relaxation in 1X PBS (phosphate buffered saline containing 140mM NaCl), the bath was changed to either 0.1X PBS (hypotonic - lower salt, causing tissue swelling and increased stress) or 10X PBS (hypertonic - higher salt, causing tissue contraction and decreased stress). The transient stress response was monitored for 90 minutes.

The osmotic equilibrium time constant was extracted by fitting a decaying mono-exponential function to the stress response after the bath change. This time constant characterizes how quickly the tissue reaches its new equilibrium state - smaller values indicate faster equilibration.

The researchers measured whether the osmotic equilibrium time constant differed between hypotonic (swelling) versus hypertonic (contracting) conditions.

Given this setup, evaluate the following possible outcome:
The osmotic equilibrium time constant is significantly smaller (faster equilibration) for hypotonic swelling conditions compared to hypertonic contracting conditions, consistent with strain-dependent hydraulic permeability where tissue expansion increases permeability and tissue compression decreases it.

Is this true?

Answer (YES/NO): NO